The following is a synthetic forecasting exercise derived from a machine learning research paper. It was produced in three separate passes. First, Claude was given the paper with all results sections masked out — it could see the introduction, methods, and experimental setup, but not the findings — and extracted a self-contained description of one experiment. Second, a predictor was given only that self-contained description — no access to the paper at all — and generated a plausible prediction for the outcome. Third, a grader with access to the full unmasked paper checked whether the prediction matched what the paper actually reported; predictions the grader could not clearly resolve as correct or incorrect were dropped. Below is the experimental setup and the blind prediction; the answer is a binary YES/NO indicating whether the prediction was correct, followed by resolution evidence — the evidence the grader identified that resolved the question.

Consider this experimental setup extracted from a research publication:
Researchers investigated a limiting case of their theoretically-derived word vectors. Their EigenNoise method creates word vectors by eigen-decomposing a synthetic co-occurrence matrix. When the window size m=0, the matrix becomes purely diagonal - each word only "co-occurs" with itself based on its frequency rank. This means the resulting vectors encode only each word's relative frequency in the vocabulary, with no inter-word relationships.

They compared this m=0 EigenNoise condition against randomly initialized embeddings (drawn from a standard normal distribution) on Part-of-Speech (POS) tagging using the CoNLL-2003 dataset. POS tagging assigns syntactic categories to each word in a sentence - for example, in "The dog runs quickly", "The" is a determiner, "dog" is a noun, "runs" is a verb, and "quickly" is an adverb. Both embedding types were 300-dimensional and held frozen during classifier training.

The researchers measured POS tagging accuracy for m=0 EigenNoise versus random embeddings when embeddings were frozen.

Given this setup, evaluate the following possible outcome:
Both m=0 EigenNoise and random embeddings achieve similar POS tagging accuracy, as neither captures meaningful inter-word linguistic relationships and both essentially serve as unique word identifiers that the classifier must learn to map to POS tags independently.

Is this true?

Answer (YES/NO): NO